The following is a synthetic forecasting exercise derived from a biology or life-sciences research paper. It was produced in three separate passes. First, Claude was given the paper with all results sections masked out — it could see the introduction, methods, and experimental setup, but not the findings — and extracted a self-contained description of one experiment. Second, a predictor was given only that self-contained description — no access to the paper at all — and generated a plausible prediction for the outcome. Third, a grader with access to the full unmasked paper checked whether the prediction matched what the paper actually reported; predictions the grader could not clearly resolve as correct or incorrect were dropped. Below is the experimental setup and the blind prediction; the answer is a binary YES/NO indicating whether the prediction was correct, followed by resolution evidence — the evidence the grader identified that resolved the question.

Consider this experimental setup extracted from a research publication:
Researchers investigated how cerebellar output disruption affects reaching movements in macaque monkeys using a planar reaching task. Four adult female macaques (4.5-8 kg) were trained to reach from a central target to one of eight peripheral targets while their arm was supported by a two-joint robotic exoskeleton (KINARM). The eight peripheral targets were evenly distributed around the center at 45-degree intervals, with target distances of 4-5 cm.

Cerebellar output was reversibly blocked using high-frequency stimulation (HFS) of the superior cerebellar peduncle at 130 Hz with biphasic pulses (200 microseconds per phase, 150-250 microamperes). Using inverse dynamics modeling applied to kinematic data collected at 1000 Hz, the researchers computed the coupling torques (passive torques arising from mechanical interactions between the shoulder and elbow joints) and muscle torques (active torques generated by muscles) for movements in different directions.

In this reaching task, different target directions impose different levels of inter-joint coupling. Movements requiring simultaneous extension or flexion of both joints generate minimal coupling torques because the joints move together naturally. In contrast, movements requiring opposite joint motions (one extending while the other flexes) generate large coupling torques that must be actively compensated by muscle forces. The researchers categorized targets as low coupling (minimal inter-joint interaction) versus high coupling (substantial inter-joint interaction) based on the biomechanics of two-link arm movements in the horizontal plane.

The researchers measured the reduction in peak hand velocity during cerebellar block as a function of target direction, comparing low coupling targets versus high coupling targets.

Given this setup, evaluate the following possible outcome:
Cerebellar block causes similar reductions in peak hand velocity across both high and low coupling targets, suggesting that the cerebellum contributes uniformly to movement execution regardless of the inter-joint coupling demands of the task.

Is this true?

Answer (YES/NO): NO